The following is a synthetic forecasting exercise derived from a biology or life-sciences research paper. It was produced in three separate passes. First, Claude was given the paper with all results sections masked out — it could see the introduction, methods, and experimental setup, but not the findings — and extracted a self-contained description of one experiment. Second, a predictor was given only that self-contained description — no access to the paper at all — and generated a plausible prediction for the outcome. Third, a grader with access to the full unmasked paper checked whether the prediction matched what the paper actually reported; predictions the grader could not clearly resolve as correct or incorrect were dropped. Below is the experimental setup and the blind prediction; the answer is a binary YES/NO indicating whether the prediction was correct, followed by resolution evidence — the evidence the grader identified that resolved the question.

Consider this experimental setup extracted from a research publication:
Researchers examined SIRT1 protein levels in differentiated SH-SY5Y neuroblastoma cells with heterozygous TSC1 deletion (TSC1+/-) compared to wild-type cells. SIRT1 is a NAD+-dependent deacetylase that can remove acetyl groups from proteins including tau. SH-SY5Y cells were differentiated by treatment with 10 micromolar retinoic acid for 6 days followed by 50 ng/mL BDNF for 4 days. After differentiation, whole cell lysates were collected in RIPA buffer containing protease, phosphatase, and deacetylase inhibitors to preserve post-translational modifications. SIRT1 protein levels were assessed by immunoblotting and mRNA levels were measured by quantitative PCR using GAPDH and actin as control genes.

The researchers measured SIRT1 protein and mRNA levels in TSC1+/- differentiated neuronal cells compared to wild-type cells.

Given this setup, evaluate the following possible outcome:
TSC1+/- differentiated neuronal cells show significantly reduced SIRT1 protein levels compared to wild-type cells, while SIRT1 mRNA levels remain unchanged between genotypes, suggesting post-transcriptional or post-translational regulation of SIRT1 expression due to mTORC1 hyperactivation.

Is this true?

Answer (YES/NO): NO